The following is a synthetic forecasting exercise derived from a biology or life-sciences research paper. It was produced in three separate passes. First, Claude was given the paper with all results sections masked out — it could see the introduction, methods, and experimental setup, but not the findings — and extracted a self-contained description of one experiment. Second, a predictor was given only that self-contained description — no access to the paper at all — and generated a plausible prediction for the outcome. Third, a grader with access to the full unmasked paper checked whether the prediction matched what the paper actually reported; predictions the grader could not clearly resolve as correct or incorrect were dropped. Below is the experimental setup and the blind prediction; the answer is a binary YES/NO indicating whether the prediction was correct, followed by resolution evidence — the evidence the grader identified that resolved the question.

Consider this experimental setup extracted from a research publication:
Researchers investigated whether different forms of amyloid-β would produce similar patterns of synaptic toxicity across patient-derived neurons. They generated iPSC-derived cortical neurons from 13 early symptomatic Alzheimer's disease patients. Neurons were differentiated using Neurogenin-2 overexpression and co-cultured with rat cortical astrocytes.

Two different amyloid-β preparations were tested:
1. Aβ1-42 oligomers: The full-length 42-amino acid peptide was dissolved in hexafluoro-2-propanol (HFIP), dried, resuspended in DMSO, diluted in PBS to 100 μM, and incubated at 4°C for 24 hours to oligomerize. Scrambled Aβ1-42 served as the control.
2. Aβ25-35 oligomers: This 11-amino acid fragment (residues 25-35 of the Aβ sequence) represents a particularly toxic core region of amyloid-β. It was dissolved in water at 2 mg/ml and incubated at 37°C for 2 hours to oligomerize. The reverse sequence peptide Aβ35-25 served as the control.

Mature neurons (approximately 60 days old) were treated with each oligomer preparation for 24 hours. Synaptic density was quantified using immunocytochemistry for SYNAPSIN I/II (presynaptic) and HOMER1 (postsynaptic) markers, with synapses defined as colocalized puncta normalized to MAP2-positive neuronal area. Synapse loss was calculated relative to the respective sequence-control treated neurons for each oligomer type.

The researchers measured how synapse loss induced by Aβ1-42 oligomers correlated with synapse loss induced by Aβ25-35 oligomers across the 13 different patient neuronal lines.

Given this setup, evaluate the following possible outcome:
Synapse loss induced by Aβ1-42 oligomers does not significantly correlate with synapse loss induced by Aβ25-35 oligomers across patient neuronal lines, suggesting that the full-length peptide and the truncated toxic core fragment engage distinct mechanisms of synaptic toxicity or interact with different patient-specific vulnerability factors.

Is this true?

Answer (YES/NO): NO